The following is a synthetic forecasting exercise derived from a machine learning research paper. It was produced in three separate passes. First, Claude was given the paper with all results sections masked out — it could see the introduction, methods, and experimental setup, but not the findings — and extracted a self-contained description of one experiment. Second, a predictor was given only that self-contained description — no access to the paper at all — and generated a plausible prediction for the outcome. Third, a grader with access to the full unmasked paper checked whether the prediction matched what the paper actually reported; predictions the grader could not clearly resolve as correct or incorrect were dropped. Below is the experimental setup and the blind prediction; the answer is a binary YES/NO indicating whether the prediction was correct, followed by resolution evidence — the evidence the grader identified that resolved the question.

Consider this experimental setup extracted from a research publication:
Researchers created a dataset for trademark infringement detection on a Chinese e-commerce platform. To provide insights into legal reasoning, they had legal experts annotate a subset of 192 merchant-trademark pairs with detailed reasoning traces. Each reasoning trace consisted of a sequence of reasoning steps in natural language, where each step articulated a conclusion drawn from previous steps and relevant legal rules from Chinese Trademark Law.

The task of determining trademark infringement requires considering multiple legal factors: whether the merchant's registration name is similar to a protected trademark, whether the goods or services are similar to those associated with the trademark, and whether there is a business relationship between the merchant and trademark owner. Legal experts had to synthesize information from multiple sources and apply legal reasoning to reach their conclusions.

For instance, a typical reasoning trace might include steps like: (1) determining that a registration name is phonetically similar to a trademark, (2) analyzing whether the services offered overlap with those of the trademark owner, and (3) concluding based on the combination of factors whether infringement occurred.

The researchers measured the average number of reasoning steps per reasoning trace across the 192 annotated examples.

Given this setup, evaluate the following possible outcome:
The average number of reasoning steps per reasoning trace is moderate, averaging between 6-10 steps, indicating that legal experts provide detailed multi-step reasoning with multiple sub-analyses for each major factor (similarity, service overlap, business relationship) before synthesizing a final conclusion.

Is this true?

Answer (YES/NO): NO